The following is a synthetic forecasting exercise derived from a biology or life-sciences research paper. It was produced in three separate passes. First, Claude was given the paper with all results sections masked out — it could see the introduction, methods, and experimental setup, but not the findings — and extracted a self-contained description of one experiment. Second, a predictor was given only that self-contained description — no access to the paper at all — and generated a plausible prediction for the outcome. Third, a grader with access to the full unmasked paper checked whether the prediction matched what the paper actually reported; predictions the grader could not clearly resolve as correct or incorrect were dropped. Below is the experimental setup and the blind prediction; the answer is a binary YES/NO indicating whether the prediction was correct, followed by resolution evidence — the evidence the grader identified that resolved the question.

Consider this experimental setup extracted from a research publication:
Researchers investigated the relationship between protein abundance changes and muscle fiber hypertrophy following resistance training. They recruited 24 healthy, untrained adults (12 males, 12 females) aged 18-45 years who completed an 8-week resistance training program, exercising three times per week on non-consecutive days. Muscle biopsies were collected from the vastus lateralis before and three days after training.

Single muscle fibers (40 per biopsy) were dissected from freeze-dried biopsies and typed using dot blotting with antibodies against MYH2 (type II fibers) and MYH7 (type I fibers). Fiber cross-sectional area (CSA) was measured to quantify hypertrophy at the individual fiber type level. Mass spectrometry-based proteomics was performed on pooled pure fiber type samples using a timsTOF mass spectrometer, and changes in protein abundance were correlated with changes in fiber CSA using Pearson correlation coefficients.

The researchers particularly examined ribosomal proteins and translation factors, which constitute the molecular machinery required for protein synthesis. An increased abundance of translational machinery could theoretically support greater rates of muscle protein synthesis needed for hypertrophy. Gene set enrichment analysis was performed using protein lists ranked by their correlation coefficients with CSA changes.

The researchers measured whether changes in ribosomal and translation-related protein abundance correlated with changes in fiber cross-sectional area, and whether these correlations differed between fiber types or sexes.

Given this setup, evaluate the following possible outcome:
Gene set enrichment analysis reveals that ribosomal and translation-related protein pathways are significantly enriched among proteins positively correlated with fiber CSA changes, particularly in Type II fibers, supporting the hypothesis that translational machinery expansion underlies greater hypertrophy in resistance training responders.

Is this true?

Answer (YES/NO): NO